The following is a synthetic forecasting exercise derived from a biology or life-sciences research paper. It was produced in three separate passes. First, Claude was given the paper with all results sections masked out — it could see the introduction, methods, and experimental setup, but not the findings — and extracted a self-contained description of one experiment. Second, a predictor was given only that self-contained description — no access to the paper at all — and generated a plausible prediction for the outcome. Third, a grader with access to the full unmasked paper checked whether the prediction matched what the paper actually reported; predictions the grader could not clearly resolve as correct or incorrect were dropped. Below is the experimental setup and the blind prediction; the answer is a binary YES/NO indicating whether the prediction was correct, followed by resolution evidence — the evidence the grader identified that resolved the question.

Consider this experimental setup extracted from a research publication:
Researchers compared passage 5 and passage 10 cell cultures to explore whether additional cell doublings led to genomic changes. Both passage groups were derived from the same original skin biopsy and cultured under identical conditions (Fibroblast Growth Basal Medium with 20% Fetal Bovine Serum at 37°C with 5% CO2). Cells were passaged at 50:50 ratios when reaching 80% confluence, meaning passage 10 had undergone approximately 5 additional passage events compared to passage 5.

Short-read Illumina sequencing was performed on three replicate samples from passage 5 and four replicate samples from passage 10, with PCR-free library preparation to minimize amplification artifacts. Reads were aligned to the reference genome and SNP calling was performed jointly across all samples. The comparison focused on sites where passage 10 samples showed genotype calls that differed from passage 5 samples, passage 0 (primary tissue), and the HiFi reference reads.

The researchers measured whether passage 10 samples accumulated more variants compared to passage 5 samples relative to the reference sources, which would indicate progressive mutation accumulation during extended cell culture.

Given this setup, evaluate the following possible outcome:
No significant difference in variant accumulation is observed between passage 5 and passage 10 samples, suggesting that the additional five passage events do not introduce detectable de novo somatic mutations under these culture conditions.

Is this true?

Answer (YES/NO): YES